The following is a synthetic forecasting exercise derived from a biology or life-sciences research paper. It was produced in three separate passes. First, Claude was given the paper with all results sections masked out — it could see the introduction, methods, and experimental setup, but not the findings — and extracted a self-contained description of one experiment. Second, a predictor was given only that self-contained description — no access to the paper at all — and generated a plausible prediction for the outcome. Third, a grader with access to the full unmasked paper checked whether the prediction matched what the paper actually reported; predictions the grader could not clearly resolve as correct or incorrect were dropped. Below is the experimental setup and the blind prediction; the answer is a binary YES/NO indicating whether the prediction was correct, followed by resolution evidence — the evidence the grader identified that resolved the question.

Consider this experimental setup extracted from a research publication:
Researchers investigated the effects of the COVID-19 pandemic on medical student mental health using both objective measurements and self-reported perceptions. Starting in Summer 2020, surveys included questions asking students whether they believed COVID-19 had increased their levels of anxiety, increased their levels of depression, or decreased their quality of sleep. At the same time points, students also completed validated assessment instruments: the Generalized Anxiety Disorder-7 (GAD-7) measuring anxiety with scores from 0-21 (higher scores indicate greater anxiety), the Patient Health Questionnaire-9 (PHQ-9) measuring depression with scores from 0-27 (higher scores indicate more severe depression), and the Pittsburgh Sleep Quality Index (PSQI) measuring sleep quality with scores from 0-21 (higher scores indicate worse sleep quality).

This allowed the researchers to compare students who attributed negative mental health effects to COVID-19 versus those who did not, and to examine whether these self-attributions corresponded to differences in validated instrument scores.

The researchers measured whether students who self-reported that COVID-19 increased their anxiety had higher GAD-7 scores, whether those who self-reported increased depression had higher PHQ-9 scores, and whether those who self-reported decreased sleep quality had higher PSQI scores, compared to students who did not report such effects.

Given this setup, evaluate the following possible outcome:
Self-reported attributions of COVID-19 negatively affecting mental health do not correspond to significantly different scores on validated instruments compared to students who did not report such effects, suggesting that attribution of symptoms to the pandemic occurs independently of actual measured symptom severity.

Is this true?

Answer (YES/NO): NO